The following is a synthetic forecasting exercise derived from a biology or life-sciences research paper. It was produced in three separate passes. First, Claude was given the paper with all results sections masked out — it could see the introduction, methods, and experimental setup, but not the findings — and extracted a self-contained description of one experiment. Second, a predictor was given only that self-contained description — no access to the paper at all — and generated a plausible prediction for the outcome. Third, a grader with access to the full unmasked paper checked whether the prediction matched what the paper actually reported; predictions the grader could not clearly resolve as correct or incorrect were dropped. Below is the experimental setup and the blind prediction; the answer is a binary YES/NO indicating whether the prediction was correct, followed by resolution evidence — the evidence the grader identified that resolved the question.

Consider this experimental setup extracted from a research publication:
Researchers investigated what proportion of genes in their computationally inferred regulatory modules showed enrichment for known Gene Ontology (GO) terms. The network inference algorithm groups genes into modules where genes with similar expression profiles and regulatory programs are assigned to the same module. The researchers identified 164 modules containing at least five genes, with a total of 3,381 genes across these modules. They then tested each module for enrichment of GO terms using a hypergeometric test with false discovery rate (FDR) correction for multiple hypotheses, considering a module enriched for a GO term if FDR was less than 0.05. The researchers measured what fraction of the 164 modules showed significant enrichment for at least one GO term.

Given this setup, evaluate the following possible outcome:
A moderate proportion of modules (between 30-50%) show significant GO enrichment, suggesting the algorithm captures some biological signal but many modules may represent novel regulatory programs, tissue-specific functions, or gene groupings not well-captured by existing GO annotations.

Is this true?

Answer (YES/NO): YES